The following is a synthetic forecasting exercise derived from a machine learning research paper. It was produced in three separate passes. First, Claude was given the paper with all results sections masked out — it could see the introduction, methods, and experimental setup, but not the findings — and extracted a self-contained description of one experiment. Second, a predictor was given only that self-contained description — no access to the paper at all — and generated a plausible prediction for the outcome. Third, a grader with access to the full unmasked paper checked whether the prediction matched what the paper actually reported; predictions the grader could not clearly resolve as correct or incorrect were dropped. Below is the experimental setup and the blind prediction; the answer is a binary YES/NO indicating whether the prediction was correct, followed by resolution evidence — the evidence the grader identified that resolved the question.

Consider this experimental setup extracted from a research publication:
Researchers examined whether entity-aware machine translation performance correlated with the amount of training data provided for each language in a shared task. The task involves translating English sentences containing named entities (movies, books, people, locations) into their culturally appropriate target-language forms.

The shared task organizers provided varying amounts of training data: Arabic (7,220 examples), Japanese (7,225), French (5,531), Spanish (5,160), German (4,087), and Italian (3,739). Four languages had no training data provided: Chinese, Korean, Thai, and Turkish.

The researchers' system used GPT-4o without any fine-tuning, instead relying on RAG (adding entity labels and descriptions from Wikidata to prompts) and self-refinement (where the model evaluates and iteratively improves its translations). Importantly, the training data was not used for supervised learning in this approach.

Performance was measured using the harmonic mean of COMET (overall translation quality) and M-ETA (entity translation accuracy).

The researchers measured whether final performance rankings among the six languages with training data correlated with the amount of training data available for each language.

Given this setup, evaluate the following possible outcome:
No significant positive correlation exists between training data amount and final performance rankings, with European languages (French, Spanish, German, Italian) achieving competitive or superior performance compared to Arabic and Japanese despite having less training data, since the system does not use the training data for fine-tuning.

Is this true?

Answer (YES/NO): NO